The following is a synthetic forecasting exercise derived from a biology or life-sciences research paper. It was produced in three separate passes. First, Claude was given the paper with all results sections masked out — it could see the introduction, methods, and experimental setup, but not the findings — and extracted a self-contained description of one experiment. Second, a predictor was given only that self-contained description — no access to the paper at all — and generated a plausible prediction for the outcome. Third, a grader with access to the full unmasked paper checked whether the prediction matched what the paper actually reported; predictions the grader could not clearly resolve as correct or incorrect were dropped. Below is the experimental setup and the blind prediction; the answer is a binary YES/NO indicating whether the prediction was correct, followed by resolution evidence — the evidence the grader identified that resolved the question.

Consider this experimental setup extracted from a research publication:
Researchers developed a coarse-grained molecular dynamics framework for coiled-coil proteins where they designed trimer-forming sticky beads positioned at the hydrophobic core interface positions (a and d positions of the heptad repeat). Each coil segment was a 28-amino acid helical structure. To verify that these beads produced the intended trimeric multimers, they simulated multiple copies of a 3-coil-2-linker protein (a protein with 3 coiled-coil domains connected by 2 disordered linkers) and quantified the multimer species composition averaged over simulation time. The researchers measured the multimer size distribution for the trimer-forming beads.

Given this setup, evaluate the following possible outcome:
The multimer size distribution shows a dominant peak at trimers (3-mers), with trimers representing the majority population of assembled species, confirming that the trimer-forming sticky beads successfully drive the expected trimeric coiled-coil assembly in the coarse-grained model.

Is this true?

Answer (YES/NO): NO